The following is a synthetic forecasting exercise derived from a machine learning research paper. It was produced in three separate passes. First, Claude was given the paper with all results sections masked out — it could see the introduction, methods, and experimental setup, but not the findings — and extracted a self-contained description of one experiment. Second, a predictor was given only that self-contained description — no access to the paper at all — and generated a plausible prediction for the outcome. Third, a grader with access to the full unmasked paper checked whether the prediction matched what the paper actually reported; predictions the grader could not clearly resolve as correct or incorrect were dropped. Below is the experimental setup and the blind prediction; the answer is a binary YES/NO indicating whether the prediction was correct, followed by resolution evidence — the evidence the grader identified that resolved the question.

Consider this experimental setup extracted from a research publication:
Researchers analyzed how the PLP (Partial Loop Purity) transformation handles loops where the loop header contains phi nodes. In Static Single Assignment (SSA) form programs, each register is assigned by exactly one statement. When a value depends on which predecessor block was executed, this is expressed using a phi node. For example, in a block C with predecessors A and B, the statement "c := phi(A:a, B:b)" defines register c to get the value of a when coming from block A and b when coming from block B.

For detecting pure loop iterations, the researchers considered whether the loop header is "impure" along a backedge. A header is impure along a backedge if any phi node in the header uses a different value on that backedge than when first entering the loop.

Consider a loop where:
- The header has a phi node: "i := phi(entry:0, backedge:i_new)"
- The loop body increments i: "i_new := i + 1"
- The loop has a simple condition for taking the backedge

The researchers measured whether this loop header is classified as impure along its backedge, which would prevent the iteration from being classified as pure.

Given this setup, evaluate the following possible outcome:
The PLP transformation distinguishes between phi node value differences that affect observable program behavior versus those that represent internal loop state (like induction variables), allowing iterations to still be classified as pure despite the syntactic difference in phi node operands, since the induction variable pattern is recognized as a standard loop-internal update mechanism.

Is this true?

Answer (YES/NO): NO